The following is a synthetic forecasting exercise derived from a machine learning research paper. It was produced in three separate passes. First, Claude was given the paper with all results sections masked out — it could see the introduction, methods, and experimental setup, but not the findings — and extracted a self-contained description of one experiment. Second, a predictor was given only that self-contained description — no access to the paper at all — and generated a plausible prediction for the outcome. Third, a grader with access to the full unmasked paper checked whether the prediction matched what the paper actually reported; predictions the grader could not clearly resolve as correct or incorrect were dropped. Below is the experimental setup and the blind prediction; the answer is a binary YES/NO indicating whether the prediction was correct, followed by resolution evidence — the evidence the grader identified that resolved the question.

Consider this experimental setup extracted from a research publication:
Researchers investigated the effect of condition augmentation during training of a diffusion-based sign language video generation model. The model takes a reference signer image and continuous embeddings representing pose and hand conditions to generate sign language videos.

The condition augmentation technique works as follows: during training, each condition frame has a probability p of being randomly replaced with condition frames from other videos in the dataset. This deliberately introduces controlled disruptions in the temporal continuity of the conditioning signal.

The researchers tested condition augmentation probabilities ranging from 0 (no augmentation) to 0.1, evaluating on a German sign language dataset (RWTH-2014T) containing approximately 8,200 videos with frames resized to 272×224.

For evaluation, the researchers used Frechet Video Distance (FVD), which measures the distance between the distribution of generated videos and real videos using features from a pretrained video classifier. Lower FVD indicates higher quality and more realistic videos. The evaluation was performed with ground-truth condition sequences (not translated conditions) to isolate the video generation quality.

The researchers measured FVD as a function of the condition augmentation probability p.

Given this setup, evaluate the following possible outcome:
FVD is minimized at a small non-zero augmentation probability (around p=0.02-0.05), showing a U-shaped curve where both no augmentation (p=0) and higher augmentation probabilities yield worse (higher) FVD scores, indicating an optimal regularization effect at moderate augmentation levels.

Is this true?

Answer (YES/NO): NO